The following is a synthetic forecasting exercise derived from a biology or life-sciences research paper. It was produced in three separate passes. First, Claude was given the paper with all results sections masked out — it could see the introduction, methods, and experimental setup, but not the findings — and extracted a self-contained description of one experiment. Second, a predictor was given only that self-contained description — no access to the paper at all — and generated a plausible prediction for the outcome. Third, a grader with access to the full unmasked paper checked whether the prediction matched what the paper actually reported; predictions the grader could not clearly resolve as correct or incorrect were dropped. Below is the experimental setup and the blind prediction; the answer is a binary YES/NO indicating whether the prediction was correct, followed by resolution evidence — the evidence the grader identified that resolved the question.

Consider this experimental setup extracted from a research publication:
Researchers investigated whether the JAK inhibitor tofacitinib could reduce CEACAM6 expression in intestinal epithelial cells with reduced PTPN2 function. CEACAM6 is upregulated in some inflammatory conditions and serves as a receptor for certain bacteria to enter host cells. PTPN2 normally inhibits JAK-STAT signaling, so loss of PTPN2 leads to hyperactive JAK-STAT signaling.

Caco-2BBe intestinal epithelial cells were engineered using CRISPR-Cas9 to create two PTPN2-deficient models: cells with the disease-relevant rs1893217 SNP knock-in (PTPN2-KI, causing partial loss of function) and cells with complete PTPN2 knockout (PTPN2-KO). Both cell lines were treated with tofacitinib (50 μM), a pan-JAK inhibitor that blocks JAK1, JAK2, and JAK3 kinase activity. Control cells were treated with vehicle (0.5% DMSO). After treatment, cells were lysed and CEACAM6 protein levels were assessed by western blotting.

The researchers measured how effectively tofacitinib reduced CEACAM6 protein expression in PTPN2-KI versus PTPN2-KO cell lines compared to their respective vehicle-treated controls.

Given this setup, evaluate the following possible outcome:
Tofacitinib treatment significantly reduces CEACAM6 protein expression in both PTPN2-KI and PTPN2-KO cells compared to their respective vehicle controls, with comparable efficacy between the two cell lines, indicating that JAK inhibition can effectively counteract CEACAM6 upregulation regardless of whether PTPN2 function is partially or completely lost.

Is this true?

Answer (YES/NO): NO